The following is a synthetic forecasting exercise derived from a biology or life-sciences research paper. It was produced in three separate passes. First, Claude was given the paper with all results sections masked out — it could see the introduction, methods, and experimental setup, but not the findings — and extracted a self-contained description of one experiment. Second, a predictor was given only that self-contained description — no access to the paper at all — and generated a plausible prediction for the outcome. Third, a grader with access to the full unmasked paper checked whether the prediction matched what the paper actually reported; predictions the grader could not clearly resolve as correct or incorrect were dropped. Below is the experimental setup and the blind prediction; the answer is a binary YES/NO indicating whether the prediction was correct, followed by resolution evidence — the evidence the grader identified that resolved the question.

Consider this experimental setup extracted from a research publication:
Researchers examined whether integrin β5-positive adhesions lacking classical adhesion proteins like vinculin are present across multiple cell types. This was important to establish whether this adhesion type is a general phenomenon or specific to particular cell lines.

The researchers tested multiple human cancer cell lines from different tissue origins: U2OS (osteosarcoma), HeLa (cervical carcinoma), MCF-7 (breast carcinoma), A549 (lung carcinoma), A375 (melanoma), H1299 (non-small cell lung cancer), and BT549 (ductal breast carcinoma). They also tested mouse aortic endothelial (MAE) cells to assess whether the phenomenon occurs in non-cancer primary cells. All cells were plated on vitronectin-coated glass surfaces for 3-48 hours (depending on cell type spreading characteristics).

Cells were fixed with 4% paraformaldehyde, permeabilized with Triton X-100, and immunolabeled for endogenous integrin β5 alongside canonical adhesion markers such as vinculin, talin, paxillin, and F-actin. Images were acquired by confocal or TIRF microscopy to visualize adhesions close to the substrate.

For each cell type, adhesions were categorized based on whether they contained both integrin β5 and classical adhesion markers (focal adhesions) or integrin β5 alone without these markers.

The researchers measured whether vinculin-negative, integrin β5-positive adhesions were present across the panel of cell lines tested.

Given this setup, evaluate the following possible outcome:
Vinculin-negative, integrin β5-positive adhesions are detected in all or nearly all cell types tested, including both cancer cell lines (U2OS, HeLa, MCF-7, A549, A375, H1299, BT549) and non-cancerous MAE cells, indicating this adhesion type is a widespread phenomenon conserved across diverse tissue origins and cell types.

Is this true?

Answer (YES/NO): YES